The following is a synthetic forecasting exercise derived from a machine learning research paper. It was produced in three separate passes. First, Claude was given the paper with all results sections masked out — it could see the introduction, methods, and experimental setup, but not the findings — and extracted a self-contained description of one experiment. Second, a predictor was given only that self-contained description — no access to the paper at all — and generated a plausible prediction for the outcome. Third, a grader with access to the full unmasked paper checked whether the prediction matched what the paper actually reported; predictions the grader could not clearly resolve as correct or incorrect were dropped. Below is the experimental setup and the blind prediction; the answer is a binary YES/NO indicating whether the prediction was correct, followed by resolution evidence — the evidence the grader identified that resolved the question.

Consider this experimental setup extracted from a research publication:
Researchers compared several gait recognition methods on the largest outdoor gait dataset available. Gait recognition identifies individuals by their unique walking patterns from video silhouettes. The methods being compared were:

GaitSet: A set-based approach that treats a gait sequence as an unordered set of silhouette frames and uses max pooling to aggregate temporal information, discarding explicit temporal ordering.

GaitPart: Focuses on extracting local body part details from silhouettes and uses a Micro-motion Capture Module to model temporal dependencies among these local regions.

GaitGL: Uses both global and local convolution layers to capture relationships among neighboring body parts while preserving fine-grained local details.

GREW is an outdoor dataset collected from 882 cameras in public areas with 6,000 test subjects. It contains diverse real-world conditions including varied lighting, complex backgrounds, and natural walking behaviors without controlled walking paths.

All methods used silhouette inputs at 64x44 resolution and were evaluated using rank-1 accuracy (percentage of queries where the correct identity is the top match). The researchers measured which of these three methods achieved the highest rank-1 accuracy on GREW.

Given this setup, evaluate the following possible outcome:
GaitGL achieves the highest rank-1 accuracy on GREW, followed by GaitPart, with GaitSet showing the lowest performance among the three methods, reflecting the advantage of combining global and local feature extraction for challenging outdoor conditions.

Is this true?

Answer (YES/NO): NO